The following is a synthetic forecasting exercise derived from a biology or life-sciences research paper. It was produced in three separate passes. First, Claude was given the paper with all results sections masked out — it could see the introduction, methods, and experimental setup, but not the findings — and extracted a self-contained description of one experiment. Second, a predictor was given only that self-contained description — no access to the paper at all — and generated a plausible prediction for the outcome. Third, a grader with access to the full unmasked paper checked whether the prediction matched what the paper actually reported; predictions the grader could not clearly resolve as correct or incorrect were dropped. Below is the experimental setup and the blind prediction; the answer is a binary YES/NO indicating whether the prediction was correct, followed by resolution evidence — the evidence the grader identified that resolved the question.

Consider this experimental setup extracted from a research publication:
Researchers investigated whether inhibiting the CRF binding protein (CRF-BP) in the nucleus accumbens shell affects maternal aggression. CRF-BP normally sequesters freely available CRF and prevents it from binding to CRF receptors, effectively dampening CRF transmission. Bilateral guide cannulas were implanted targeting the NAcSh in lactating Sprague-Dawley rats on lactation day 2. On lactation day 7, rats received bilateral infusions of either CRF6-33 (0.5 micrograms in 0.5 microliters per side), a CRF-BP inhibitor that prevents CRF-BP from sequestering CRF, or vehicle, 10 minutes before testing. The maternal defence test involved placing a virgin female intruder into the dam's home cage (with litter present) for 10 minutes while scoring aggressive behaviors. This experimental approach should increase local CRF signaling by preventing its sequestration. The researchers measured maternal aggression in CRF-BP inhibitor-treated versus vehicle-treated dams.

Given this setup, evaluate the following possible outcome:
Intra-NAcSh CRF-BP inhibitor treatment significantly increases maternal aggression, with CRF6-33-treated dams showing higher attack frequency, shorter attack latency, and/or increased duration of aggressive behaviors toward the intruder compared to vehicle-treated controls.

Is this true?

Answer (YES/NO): NO